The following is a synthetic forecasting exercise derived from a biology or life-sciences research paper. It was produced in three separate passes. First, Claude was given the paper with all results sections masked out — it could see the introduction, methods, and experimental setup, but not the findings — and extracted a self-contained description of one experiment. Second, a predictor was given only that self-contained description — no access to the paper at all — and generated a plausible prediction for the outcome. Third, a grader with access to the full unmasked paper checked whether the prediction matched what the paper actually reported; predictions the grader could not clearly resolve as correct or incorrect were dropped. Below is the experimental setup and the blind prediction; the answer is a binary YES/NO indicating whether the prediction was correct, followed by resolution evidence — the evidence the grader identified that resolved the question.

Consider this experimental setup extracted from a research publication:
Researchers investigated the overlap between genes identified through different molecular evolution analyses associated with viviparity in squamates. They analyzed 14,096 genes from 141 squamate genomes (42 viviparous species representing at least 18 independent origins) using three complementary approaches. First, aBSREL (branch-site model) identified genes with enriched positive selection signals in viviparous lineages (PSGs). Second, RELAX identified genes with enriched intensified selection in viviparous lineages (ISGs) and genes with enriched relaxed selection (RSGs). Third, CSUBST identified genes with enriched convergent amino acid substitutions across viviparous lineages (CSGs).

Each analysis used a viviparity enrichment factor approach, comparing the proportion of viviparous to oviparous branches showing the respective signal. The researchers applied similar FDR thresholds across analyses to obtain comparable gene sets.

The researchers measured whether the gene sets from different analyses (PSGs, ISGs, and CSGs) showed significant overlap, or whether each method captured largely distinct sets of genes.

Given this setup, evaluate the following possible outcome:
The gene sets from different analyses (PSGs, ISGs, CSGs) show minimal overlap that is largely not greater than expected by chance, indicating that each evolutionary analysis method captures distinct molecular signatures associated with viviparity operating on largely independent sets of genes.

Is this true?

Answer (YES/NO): NO